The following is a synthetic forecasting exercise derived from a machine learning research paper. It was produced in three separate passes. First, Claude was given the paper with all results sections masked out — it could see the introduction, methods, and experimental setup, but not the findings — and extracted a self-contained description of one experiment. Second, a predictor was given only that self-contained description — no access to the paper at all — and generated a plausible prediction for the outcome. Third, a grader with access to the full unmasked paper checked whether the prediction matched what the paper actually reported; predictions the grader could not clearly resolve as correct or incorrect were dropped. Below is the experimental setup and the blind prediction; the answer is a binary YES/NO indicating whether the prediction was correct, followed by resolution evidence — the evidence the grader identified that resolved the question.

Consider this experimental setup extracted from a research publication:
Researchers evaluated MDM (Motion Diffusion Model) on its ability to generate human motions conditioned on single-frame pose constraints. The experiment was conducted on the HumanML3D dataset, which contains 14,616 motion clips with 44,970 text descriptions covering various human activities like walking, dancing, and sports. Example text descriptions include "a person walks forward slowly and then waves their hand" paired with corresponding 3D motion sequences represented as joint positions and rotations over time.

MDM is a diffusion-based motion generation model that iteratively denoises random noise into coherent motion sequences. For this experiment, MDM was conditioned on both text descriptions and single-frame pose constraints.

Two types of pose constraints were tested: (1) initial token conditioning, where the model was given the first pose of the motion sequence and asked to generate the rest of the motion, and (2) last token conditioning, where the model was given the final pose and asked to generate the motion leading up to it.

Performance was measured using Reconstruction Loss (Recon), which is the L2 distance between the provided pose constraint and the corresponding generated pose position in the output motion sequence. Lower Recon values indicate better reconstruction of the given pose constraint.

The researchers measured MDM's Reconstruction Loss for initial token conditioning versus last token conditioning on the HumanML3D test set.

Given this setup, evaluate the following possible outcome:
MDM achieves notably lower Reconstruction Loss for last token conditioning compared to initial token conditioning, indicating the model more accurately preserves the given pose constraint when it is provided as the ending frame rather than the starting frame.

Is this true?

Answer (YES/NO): YES